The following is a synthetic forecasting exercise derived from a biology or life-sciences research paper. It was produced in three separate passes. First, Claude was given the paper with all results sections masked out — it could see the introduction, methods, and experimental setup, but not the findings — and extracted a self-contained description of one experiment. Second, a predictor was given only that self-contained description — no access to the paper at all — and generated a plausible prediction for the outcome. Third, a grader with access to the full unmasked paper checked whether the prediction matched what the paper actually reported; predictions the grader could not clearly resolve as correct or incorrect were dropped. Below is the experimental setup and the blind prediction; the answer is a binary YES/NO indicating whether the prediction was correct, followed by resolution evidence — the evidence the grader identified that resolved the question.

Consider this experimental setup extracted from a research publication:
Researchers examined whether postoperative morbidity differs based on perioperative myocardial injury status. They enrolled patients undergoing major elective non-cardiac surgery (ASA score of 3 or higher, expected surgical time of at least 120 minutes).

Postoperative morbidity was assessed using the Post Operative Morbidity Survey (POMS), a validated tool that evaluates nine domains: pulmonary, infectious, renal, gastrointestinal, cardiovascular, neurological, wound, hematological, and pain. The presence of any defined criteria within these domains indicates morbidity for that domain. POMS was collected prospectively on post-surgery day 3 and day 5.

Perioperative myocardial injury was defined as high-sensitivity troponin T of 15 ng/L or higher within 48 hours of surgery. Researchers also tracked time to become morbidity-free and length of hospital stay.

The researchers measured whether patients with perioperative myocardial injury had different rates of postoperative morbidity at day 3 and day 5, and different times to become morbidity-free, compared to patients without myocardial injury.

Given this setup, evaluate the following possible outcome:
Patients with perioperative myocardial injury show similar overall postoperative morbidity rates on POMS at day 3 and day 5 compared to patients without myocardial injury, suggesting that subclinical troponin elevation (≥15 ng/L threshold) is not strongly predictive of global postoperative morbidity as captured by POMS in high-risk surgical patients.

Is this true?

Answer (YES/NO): NO